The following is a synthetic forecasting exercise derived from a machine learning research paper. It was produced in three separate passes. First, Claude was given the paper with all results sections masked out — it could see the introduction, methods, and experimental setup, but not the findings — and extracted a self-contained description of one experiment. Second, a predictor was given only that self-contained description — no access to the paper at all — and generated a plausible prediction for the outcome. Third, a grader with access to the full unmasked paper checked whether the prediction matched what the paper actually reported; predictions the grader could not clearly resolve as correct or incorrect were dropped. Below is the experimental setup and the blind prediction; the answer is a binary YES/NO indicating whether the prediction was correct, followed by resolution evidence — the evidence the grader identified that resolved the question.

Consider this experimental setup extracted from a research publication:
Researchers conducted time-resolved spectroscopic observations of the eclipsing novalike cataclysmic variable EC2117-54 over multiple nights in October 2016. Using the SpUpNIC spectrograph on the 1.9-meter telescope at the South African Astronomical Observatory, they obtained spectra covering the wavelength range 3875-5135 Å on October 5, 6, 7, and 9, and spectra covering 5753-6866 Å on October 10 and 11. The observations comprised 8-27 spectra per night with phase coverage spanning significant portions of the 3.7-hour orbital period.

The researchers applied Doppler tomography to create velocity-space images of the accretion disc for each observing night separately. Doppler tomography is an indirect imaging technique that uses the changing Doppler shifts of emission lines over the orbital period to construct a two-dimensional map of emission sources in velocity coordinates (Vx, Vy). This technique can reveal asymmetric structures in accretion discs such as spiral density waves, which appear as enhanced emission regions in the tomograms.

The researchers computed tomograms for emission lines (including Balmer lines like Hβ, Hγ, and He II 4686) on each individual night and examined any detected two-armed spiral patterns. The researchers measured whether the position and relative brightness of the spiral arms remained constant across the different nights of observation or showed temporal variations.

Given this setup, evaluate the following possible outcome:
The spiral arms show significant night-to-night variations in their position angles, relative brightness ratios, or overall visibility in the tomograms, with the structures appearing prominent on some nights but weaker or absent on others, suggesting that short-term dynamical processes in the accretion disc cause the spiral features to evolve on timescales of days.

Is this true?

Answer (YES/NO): YES